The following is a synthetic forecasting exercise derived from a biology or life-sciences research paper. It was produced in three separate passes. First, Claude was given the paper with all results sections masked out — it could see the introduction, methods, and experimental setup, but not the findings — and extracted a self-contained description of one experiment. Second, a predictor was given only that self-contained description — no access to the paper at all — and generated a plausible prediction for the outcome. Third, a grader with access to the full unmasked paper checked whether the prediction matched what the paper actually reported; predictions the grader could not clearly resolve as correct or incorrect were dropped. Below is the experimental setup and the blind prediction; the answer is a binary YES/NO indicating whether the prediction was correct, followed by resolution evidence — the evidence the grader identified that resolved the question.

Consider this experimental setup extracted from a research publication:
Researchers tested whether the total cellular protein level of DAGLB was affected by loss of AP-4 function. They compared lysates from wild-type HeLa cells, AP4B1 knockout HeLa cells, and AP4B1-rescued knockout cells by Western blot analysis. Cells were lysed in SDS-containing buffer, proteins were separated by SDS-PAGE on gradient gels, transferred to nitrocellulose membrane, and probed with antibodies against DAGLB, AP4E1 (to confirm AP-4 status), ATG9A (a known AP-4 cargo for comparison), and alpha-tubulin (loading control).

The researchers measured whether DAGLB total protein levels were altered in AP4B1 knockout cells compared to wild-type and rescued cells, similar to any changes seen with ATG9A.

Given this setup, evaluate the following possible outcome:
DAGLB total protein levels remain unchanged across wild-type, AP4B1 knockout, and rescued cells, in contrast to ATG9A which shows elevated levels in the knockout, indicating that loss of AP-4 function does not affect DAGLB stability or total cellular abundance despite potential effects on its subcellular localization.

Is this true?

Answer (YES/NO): NO